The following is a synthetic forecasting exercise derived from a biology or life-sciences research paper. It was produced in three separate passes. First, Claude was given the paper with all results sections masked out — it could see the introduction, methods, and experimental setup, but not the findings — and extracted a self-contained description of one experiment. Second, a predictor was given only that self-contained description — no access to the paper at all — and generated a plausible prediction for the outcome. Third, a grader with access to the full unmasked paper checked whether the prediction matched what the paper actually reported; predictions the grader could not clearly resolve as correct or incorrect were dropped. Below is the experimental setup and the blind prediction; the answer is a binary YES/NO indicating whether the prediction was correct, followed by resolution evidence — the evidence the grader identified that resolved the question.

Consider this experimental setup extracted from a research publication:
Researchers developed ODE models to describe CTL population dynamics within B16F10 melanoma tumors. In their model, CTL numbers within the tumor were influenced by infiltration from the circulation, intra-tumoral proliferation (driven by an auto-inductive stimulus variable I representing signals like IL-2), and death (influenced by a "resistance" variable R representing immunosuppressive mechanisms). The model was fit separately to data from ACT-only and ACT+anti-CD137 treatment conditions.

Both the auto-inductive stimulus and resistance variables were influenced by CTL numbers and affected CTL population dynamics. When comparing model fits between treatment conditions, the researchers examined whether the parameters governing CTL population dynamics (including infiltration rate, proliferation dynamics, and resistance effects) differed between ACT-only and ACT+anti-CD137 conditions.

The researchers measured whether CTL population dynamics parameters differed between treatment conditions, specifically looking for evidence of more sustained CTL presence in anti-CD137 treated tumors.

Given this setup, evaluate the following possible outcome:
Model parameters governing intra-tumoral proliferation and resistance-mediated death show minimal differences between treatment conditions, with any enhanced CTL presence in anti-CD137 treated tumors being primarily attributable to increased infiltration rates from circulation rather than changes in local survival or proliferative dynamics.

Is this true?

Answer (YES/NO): NO